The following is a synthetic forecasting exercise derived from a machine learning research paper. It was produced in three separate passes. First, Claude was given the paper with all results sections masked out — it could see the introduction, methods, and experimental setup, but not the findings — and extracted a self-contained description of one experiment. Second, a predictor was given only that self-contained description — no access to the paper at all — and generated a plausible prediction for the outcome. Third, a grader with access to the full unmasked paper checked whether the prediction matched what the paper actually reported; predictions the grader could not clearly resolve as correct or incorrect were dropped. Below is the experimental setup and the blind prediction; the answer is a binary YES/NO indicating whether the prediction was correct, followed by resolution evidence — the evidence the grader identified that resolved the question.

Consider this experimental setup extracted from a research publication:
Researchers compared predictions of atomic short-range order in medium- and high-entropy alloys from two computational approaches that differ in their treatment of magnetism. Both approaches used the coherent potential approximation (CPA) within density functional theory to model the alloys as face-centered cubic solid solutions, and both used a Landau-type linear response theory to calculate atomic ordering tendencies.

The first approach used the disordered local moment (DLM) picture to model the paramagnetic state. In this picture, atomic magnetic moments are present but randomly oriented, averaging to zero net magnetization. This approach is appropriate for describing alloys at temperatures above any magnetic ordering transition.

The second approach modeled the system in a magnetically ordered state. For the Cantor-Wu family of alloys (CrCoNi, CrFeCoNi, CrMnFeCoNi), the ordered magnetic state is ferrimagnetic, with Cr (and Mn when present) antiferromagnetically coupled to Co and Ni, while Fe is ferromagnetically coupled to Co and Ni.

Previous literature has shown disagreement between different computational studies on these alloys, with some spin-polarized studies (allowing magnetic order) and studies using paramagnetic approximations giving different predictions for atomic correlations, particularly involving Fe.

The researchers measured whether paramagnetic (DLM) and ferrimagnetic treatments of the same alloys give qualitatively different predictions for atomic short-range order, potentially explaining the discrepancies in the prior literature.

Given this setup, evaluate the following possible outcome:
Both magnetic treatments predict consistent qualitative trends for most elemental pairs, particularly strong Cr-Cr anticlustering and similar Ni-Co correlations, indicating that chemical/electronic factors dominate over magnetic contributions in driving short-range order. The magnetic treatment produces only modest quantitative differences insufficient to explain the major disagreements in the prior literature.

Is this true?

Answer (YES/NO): NO